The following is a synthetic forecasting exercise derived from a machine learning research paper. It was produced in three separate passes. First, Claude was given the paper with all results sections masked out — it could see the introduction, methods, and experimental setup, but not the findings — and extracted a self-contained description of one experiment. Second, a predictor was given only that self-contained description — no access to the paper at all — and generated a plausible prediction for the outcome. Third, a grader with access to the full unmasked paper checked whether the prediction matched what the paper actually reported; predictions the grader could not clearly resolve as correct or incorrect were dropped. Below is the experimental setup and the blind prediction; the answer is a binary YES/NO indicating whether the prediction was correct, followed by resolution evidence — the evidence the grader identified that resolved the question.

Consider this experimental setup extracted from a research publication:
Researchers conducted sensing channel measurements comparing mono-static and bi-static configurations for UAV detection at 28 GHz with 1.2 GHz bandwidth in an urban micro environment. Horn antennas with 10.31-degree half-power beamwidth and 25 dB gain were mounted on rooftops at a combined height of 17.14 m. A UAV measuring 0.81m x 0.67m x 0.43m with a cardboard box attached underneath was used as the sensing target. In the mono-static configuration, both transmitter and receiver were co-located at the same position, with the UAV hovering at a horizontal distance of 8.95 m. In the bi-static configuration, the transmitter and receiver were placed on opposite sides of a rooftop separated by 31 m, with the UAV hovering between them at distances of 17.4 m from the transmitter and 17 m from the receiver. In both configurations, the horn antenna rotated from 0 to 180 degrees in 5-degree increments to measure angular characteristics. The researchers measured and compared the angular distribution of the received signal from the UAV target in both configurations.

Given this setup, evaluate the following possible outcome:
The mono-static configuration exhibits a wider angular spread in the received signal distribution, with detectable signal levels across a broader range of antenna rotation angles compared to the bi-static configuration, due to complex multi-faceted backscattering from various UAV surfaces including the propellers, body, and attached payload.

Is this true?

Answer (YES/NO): NO